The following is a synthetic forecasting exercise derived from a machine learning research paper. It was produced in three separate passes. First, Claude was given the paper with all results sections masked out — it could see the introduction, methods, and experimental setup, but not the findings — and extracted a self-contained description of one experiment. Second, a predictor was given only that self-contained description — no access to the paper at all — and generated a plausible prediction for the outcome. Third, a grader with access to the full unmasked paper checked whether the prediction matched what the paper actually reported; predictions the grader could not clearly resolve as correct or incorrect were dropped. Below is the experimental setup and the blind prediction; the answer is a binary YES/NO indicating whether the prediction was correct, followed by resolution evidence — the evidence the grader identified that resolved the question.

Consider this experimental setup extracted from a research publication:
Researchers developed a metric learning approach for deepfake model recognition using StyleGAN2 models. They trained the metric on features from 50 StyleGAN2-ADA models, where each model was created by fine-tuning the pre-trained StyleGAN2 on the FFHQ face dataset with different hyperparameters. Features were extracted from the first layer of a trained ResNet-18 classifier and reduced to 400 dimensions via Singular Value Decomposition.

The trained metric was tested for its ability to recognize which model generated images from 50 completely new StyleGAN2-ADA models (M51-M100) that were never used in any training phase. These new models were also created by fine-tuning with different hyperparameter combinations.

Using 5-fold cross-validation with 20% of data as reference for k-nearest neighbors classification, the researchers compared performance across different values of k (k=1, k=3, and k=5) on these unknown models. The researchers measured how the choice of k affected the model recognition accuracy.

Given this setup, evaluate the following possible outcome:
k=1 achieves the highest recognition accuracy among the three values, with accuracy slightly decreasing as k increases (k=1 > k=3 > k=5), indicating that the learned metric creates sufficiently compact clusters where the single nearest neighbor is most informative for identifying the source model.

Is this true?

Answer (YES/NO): NO